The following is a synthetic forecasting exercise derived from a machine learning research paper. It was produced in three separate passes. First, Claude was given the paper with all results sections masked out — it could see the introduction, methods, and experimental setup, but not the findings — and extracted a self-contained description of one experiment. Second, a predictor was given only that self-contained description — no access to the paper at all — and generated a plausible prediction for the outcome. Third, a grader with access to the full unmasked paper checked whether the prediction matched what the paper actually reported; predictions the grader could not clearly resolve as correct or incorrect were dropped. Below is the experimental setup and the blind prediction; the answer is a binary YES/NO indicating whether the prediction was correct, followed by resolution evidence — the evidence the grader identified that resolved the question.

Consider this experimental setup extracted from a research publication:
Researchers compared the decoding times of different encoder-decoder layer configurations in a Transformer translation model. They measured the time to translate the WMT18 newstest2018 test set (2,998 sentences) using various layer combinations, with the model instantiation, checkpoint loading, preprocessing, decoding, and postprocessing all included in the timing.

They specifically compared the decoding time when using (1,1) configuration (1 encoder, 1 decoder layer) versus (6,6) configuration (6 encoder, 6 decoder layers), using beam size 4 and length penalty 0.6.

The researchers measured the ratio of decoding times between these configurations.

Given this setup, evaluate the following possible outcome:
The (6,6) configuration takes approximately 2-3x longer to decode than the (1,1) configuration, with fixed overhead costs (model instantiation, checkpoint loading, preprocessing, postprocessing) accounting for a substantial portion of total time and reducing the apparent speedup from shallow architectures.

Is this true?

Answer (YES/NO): YES